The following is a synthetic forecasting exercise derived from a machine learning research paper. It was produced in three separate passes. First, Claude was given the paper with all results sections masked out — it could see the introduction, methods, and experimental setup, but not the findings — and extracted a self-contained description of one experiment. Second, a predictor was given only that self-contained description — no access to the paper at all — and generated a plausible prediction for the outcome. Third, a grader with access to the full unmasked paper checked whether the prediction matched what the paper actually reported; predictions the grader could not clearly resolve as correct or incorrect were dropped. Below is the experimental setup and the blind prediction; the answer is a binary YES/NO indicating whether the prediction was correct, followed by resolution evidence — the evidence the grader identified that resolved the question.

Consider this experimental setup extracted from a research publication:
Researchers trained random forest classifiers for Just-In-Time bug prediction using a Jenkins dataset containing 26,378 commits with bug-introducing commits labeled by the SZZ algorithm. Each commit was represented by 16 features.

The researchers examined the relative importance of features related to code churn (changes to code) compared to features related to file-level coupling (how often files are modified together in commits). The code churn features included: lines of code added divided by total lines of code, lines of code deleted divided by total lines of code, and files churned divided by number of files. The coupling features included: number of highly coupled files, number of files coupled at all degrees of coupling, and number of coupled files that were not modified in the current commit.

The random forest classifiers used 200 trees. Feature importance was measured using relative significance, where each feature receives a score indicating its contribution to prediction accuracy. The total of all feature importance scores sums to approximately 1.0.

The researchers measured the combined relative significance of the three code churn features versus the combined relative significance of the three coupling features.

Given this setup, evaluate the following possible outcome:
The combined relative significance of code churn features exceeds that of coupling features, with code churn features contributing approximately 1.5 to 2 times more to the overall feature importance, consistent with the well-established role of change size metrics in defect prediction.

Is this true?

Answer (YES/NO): NO